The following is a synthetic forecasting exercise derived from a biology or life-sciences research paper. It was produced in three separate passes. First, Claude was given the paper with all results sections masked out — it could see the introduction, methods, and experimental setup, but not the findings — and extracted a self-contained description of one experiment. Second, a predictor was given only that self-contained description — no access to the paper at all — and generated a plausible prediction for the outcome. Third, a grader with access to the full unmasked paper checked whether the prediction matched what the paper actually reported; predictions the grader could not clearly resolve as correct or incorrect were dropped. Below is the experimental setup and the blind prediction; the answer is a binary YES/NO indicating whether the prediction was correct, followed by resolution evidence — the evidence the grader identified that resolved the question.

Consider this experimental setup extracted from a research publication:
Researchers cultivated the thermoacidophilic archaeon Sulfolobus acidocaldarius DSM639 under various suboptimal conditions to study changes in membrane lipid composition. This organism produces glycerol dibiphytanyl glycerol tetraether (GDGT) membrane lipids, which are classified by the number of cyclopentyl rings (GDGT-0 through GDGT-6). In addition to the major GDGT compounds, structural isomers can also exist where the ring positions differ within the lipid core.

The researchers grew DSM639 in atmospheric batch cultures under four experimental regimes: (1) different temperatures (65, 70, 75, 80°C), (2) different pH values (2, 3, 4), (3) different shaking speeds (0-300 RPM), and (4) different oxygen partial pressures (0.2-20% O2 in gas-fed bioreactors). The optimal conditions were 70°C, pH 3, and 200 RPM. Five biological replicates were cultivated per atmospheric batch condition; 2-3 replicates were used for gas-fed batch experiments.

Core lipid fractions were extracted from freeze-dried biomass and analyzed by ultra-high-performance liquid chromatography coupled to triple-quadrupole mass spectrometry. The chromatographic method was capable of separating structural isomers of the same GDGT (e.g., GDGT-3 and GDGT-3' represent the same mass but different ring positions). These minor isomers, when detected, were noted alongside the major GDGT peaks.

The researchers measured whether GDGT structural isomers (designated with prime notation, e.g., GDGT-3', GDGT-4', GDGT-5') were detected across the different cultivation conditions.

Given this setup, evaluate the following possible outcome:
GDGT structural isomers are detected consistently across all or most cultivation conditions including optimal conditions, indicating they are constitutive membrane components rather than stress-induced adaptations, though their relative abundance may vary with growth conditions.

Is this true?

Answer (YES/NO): NO